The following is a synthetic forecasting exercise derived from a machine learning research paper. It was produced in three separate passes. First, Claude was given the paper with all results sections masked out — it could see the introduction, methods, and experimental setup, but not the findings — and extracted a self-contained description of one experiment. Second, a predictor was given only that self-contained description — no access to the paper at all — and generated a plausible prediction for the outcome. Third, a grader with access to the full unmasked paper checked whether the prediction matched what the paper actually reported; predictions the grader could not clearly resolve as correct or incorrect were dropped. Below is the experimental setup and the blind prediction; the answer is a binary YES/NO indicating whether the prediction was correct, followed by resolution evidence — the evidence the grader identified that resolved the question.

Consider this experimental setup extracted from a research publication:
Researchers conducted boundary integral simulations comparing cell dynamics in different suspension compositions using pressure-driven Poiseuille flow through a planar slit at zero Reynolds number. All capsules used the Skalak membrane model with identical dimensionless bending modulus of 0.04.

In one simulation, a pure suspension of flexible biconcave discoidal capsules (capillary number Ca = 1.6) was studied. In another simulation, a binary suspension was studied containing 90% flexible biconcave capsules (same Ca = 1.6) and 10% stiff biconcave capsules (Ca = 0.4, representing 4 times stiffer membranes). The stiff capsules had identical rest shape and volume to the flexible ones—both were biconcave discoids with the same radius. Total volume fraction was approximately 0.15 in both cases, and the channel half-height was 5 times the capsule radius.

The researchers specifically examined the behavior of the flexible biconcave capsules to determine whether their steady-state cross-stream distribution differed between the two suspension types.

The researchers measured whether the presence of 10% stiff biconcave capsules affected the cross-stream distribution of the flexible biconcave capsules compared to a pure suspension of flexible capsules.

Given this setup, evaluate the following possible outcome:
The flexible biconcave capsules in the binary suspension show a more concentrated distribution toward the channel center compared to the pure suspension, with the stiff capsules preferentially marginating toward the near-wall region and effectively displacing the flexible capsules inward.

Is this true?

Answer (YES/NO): NO